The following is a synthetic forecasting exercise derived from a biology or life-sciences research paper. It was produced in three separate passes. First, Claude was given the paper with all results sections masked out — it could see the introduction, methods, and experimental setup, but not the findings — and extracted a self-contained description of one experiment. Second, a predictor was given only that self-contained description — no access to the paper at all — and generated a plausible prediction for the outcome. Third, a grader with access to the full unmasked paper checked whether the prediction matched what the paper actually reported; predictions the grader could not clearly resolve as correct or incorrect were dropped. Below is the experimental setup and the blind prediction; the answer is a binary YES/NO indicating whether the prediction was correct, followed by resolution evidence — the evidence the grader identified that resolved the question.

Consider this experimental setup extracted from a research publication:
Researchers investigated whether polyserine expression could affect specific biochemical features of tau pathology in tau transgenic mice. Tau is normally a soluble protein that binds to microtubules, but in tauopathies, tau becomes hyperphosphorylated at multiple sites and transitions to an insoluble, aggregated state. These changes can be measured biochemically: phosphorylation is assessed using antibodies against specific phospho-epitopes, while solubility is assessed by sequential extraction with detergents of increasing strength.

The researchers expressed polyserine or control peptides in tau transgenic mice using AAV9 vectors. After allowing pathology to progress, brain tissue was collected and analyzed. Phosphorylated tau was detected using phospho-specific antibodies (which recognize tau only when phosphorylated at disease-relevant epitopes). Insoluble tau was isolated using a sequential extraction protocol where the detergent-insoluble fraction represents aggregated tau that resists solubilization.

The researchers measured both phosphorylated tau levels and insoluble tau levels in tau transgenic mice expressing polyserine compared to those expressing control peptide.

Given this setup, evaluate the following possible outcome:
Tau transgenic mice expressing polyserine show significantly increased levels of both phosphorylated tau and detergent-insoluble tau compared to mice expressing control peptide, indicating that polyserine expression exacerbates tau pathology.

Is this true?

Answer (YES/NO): YES